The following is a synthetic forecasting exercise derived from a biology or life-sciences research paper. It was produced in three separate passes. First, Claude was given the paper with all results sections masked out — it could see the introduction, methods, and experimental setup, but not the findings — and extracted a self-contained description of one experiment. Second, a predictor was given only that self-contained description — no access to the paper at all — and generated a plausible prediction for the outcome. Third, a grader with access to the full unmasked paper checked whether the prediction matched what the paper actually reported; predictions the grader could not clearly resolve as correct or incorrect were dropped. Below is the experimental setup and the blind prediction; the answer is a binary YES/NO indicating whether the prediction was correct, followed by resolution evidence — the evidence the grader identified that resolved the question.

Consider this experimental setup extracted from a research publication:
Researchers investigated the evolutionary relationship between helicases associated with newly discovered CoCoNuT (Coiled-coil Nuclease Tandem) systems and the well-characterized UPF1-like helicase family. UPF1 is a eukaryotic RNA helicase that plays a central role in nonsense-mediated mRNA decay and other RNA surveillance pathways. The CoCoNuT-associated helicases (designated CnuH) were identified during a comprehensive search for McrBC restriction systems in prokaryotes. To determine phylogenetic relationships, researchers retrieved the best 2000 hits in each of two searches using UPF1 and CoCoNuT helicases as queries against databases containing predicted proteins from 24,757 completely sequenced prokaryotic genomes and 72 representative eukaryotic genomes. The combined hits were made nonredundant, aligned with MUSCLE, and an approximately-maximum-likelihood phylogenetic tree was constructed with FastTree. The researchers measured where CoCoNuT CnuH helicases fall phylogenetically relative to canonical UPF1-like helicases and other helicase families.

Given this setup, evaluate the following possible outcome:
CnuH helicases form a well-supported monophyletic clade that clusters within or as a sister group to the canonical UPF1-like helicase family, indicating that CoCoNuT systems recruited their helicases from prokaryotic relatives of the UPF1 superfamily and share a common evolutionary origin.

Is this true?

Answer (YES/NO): YES